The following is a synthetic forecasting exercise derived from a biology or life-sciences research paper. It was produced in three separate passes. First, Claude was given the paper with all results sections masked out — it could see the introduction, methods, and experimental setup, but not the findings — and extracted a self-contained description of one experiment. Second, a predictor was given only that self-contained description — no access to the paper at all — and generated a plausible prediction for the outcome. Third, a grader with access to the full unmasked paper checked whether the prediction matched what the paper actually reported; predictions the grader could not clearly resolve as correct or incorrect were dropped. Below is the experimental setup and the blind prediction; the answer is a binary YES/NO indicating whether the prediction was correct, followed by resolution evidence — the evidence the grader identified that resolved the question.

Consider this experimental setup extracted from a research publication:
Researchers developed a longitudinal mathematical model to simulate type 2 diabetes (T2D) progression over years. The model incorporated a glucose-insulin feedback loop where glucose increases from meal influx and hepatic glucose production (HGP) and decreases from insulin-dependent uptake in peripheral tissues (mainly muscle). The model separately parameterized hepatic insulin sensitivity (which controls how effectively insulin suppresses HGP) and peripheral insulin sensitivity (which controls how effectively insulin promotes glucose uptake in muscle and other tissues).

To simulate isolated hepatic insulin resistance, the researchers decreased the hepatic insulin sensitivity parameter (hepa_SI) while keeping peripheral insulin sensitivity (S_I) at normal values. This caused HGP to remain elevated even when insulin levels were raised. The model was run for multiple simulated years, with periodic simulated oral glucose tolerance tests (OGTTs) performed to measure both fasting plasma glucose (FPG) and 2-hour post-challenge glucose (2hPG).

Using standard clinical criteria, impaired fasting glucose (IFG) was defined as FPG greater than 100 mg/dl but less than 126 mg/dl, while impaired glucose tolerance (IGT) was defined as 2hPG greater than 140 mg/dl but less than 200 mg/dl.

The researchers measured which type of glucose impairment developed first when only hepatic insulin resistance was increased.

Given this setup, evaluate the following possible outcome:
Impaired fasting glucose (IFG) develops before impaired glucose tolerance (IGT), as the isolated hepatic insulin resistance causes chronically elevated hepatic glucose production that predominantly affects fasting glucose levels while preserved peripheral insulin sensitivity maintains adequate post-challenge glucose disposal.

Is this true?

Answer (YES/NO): YES